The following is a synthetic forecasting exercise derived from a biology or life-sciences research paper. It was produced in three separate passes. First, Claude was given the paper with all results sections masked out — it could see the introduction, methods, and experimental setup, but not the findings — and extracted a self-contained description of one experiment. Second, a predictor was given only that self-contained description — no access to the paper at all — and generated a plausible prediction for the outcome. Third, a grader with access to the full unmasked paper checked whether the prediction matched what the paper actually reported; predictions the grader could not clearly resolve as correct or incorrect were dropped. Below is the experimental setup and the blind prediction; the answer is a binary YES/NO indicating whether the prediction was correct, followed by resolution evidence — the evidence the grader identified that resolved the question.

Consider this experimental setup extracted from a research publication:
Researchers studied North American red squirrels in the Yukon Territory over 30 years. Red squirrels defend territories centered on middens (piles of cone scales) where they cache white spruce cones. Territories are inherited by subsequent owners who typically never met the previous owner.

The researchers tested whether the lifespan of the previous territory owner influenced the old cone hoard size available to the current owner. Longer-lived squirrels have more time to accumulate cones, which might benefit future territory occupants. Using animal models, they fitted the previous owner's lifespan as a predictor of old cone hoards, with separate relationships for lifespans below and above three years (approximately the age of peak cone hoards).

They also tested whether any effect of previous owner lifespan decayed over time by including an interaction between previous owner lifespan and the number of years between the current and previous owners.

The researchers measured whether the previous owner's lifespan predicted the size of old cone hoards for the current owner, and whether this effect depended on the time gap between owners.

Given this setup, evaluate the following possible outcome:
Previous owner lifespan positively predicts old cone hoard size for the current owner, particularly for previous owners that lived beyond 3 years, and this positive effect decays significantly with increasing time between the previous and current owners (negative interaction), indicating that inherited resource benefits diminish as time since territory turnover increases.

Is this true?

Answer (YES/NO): NO